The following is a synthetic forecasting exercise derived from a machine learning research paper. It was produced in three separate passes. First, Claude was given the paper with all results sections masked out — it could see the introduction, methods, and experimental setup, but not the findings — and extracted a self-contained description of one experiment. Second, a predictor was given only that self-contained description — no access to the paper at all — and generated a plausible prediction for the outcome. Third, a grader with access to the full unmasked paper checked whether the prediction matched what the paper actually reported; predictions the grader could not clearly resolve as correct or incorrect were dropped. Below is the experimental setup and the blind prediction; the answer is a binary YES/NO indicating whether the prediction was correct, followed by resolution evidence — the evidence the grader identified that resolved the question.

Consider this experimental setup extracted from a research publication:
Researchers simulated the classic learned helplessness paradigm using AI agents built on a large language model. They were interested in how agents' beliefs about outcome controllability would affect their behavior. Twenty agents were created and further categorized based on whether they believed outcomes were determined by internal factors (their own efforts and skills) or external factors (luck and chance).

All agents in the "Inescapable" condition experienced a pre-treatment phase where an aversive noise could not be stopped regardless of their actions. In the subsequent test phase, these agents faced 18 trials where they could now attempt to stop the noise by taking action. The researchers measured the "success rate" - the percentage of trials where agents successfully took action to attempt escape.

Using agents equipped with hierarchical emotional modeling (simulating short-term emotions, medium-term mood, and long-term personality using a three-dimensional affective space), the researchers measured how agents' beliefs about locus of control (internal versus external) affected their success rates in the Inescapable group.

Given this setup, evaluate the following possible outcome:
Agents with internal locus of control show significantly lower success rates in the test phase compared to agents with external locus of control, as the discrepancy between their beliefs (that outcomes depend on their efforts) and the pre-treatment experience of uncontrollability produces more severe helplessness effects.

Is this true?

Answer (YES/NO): NO